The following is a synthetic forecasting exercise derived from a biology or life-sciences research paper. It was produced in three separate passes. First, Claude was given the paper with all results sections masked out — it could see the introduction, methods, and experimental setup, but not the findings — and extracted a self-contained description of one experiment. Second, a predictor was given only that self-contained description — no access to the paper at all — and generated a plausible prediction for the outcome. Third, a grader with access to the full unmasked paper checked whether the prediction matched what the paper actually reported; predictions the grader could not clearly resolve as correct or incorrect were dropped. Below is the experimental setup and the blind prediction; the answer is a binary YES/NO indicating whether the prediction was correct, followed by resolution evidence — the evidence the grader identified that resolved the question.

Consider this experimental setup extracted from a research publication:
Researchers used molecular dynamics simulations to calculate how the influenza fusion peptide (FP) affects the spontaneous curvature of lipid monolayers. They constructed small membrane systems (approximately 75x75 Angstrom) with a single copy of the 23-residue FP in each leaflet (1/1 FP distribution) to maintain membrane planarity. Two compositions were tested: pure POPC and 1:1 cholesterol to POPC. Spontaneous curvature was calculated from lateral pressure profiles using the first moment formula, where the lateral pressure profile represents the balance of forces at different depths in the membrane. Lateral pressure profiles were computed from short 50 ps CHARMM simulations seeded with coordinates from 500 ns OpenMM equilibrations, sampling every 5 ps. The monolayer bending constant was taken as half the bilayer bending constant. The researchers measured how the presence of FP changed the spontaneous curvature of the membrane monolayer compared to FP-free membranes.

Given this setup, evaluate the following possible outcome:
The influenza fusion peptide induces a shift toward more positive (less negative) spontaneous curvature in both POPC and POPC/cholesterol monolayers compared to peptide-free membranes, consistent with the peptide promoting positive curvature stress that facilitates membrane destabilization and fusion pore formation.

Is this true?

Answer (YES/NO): YES